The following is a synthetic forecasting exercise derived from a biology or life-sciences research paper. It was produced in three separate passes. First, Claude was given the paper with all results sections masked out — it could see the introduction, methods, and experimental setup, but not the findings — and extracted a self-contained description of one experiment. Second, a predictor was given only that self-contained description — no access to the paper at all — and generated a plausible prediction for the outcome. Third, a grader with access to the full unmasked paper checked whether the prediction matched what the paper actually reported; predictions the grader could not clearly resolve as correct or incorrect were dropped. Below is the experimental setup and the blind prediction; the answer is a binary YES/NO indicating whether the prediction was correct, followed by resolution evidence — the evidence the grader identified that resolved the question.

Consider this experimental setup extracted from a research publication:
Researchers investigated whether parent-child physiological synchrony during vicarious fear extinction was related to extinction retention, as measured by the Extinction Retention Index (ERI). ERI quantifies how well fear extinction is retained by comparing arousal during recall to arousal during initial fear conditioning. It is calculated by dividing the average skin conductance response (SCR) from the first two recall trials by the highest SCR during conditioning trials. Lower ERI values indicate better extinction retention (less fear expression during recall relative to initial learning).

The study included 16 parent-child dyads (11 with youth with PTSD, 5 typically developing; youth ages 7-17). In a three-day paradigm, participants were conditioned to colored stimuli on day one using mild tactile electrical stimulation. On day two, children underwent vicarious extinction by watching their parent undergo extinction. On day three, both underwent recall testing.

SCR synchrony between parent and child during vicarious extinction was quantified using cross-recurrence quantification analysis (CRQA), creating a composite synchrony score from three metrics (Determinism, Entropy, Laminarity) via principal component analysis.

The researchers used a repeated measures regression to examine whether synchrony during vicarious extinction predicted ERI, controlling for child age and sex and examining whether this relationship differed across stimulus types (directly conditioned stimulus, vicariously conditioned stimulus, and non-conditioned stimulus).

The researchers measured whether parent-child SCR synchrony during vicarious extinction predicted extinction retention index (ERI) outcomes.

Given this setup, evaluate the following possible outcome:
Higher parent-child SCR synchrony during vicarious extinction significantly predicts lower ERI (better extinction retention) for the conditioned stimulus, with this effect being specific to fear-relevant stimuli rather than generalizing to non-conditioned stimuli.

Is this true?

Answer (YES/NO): NO